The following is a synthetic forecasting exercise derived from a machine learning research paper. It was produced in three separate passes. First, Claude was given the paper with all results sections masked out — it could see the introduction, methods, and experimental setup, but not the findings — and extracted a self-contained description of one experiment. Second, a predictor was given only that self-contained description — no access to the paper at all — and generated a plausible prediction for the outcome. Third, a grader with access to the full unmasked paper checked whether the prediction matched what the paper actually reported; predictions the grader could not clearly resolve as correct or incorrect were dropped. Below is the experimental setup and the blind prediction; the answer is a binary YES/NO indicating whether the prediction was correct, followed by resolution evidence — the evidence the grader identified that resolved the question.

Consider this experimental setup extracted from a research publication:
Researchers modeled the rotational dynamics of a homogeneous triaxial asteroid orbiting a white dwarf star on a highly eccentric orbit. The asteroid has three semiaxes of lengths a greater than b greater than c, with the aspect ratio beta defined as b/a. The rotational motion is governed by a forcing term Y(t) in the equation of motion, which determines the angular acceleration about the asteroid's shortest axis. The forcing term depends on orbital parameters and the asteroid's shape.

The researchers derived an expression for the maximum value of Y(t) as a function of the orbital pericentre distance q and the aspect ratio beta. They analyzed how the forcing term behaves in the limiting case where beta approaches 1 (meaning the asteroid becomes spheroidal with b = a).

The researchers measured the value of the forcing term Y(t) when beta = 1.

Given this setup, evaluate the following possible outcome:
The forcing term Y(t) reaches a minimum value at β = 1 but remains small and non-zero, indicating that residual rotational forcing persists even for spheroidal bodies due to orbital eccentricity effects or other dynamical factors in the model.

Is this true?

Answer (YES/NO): NO